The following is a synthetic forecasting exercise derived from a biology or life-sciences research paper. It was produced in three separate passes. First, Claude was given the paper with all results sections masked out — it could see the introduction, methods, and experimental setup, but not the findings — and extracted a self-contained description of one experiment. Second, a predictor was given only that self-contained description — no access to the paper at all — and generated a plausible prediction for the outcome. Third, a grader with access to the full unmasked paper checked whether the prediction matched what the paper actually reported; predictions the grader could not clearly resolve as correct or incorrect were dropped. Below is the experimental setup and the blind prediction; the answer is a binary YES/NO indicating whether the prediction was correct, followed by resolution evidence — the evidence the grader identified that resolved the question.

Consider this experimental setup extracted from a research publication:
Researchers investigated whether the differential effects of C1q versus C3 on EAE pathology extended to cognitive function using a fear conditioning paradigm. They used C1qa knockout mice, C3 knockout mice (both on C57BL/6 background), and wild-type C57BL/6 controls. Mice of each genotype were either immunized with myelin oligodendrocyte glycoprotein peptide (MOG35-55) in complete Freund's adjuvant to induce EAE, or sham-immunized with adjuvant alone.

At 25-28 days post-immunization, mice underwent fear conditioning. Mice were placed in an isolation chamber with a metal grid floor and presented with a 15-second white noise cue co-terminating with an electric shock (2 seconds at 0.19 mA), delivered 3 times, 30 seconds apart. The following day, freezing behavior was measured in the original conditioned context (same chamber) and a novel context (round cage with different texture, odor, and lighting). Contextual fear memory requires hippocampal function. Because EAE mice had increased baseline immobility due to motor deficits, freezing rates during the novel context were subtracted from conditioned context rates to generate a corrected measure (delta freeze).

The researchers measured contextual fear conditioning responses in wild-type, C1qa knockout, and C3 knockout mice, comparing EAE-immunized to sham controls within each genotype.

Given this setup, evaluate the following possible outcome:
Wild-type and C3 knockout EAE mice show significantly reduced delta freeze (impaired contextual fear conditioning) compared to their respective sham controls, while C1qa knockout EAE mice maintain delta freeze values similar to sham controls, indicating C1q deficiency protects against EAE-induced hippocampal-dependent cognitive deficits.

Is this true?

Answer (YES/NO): NO